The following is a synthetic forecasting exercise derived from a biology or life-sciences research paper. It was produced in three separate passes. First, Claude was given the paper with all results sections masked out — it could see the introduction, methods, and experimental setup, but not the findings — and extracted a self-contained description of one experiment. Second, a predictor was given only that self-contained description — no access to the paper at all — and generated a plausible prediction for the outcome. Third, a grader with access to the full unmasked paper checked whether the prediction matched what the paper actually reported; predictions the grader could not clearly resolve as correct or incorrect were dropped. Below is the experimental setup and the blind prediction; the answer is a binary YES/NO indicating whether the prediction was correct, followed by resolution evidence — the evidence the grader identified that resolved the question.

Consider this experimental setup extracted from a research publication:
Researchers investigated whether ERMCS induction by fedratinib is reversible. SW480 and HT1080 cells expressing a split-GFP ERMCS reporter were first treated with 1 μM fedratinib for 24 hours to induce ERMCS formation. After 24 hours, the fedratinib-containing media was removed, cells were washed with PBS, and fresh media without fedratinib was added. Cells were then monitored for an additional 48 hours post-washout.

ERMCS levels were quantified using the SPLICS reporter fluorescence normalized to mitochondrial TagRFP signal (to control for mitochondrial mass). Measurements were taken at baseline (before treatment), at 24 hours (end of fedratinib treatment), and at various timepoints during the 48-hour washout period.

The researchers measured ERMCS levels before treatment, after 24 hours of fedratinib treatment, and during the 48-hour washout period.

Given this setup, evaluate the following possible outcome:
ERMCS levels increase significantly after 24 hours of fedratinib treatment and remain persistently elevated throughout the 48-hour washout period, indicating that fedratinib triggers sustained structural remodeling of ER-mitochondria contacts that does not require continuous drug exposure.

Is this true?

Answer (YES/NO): NO